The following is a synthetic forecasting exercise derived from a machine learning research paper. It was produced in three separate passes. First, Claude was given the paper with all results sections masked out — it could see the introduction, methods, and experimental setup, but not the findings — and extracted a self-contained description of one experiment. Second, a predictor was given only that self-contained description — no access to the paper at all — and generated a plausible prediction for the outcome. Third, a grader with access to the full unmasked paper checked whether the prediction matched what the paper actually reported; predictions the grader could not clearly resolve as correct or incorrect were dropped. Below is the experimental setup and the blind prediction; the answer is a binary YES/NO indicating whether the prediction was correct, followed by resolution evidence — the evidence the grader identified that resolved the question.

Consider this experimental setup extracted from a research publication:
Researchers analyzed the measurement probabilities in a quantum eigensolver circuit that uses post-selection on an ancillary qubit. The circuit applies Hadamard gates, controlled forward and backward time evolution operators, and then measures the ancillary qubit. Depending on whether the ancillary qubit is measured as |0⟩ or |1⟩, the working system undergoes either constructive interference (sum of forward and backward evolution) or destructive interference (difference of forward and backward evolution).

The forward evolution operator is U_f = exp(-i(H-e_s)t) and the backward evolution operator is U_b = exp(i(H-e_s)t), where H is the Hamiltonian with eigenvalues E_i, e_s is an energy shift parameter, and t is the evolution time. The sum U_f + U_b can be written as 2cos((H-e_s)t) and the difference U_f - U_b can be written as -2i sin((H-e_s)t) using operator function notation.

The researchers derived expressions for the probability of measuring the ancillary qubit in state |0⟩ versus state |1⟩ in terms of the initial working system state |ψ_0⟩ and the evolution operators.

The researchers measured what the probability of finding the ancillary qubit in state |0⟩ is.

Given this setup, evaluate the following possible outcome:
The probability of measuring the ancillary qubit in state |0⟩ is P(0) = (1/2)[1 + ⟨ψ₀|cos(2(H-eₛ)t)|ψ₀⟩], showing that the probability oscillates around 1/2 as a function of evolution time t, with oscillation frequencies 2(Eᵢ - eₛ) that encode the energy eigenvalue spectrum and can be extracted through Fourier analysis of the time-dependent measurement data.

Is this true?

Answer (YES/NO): YES